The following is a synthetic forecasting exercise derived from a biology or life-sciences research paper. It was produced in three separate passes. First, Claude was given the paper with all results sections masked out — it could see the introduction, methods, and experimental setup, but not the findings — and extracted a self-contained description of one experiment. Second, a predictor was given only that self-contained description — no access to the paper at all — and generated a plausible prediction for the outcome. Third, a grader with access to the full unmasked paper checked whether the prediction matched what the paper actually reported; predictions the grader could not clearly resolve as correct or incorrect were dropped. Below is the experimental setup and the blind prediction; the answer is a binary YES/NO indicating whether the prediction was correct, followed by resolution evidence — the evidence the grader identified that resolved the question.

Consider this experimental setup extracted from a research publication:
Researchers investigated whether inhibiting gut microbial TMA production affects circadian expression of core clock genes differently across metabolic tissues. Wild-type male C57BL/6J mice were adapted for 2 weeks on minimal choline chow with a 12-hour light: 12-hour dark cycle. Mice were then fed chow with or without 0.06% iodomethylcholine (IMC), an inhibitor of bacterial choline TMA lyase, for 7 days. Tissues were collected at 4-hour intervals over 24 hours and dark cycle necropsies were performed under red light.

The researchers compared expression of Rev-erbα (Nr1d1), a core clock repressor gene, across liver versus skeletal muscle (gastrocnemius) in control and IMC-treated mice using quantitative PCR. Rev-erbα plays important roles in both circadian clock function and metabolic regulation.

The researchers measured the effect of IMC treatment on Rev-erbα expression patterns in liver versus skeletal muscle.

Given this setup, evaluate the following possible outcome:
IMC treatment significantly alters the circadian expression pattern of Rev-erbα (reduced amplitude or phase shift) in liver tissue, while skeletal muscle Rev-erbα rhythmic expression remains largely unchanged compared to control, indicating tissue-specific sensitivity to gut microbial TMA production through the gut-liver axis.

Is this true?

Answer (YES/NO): NO